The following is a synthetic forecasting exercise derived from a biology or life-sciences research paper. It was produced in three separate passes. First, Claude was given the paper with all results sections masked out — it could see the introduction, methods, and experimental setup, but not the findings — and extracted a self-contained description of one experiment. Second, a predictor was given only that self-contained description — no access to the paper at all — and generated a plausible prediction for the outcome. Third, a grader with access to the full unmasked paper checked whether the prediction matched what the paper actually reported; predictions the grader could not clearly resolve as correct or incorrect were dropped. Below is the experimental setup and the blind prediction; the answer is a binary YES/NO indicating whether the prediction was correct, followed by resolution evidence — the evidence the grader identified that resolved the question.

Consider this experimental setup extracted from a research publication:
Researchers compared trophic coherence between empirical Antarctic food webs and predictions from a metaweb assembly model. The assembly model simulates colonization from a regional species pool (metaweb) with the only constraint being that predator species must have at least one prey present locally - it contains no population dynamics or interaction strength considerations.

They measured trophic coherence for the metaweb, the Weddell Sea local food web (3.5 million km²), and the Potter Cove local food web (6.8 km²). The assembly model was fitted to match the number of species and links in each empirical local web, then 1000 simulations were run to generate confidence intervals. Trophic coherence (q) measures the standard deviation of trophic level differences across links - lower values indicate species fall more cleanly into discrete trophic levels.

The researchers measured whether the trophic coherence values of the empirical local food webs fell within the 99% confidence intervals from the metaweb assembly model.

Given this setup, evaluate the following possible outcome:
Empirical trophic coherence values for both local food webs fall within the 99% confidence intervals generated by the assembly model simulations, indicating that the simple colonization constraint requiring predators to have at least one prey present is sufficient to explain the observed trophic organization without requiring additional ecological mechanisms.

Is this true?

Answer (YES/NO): NO